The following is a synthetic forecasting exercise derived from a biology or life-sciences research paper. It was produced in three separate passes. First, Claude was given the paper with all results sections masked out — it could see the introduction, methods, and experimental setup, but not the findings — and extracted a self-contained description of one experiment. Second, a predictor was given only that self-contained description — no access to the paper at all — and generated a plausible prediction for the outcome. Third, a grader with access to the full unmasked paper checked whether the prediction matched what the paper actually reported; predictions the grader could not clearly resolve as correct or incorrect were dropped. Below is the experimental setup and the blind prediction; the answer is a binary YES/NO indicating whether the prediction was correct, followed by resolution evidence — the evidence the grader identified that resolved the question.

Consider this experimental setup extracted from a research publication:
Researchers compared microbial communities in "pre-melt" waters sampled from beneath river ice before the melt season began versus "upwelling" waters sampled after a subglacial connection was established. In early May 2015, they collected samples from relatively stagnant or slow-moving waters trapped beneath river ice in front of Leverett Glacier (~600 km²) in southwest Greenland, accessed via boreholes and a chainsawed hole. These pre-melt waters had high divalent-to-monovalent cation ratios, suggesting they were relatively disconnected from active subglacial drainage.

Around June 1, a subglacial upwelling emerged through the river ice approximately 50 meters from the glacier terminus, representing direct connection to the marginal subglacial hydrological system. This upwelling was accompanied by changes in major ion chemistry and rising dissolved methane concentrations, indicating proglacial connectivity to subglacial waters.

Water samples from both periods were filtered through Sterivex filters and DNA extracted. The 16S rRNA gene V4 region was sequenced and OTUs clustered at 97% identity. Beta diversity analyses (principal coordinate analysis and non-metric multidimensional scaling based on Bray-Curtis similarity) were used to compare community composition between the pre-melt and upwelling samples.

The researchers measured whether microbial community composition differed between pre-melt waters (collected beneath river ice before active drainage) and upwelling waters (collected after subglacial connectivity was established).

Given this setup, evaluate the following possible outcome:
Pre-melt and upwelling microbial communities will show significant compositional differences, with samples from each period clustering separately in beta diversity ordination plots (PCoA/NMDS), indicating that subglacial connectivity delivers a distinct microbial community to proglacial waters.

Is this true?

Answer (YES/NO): YES